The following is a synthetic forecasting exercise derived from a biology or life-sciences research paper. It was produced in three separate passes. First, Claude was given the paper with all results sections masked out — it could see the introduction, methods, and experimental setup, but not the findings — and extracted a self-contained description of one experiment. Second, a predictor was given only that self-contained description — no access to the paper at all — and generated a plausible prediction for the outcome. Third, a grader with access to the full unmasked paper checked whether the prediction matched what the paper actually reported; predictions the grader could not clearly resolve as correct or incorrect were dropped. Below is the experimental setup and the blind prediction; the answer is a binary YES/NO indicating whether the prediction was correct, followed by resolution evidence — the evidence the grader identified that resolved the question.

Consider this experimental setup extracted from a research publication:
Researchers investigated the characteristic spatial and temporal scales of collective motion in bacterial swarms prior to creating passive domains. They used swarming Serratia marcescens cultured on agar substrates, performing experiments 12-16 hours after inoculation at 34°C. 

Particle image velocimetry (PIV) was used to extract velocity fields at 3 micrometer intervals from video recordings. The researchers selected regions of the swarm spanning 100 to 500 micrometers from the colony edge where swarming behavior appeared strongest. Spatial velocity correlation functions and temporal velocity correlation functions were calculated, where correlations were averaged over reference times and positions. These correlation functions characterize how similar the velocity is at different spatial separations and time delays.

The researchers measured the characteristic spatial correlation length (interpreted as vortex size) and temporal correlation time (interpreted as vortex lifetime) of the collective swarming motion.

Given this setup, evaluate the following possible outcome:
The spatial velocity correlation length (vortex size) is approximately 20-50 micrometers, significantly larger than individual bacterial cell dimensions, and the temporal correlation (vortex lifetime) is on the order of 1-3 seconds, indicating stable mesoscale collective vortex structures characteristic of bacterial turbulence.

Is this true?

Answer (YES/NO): NO